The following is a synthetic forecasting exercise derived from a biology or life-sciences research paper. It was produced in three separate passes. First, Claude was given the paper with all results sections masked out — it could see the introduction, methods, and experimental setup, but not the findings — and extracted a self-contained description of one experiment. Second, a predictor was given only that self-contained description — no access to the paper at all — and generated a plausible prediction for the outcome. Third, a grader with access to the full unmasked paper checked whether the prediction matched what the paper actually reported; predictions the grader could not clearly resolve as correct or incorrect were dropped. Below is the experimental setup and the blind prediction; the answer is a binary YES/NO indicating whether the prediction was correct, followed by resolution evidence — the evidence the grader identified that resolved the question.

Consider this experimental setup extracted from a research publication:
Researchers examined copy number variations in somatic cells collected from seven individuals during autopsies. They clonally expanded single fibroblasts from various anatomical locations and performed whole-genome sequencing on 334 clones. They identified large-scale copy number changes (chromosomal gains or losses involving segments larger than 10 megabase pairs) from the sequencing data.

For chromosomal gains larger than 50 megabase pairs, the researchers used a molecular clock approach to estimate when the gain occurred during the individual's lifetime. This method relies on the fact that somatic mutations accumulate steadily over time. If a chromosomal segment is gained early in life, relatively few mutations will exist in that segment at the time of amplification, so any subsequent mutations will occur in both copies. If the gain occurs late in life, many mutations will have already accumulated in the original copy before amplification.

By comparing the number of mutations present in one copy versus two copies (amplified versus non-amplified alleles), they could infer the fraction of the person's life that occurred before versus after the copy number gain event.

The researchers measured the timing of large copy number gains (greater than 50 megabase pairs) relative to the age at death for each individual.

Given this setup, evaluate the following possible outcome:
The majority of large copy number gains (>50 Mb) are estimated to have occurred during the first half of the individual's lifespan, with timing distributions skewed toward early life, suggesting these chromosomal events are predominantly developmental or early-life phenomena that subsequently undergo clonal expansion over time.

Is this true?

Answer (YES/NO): NO